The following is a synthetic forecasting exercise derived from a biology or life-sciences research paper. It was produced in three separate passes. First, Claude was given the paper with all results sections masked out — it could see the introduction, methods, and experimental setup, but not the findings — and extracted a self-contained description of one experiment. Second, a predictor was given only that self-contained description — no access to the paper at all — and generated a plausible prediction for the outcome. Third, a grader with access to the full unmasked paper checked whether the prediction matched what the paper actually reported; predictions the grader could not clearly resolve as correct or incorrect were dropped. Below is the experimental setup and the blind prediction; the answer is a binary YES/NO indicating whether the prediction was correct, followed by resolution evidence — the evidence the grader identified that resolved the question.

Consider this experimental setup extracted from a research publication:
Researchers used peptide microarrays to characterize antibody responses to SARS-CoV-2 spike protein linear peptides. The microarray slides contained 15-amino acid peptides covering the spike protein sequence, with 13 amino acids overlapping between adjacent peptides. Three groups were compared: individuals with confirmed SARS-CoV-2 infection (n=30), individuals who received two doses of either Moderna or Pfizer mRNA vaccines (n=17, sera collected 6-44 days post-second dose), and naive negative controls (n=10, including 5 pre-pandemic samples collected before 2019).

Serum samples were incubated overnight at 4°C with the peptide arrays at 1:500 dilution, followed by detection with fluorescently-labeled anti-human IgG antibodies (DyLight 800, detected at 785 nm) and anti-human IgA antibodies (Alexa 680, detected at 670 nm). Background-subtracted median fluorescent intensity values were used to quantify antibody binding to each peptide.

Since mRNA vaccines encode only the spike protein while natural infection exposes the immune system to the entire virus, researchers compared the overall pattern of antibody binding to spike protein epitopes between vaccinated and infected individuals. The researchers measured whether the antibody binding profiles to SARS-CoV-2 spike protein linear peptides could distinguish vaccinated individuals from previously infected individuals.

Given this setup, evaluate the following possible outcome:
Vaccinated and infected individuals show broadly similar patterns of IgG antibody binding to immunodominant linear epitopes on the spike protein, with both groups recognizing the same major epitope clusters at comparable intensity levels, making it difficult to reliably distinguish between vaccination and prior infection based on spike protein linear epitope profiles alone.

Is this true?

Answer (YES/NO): NO